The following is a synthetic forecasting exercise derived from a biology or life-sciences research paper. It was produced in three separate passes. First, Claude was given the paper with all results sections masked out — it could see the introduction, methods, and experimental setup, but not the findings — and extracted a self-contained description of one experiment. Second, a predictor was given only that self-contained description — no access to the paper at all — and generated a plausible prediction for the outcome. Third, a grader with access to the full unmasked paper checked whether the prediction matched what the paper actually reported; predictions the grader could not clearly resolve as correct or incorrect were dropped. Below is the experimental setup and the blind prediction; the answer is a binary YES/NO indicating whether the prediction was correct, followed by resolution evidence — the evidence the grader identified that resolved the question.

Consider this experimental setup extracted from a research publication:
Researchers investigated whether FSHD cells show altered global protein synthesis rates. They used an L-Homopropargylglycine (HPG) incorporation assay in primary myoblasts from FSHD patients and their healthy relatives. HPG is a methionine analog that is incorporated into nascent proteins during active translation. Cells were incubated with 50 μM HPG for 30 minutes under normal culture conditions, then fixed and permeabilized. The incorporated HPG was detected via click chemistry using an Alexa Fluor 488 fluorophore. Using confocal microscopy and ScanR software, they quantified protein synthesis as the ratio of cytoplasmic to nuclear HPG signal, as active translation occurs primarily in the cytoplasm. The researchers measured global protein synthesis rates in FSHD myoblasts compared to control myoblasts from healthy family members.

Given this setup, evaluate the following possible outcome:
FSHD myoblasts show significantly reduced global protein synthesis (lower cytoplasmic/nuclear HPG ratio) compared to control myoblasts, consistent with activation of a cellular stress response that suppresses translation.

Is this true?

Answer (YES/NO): YES